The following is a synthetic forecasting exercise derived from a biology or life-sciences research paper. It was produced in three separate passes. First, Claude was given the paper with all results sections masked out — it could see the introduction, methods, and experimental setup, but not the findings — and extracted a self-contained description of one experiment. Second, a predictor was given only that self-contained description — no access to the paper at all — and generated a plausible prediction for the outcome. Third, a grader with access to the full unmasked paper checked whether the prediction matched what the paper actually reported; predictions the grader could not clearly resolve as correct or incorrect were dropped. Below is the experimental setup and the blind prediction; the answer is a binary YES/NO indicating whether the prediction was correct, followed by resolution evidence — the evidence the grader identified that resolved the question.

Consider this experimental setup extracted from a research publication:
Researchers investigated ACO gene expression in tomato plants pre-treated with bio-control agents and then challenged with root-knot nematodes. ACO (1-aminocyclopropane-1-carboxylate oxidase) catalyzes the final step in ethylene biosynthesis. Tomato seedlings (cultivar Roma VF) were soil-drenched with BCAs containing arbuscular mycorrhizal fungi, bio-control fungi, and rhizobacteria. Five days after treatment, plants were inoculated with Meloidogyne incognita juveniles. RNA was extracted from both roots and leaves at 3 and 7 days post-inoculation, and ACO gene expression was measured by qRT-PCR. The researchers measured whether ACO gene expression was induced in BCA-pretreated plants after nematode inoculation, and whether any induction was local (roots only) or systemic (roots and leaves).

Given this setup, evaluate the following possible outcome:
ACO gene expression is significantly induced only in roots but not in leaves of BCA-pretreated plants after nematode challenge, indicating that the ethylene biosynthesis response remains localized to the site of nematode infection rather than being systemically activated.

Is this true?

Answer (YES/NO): NO